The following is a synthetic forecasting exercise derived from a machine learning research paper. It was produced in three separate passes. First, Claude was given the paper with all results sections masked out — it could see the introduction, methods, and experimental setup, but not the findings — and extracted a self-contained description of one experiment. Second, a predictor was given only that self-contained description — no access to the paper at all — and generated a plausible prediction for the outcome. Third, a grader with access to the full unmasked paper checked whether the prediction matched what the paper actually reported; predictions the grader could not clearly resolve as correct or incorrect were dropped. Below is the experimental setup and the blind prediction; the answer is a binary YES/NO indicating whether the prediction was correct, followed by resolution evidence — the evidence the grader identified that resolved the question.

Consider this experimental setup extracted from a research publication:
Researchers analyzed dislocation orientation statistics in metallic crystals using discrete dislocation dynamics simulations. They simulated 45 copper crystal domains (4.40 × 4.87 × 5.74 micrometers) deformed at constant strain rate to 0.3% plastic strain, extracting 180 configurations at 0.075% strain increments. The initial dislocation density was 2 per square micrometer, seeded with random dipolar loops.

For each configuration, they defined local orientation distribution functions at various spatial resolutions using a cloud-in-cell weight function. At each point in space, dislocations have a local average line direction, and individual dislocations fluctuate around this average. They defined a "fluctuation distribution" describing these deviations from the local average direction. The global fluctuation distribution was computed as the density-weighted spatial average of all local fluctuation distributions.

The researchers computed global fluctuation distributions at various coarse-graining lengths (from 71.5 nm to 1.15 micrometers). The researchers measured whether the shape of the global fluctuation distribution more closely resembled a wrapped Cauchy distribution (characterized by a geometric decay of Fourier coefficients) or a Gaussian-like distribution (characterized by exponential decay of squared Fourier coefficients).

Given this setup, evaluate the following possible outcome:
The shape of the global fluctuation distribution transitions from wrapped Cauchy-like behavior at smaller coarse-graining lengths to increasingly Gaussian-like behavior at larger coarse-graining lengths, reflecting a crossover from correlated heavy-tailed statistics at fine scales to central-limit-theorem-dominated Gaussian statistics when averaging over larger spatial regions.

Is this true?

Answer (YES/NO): NO